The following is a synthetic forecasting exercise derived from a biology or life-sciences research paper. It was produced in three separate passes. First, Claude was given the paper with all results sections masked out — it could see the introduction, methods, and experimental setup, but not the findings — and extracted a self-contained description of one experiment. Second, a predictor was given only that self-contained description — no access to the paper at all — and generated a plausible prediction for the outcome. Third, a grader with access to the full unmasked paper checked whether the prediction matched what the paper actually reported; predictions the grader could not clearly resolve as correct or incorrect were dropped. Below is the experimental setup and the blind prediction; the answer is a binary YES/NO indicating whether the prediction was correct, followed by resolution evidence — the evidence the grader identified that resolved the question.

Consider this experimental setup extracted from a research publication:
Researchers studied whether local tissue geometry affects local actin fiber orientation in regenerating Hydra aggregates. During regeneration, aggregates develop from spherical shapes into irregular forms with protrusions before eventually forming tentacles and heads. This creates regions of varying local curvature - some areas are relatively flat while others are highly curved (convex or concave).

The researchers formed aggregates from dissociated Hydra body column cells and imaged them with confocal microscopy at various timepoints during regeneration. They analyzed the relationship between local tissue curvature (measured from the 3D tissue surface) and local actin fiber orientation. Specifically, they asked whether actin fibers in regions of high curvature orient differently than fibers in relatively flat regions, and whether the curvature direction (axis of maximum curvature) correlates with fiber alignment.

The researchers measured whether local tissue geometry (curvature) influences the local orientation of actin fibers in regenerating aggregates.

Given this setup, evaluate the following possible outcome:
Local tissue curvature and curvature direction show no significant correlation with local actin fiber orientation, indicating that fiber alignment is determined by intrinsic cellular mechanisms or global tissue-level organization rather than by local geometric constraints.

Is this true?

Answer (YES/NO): YES